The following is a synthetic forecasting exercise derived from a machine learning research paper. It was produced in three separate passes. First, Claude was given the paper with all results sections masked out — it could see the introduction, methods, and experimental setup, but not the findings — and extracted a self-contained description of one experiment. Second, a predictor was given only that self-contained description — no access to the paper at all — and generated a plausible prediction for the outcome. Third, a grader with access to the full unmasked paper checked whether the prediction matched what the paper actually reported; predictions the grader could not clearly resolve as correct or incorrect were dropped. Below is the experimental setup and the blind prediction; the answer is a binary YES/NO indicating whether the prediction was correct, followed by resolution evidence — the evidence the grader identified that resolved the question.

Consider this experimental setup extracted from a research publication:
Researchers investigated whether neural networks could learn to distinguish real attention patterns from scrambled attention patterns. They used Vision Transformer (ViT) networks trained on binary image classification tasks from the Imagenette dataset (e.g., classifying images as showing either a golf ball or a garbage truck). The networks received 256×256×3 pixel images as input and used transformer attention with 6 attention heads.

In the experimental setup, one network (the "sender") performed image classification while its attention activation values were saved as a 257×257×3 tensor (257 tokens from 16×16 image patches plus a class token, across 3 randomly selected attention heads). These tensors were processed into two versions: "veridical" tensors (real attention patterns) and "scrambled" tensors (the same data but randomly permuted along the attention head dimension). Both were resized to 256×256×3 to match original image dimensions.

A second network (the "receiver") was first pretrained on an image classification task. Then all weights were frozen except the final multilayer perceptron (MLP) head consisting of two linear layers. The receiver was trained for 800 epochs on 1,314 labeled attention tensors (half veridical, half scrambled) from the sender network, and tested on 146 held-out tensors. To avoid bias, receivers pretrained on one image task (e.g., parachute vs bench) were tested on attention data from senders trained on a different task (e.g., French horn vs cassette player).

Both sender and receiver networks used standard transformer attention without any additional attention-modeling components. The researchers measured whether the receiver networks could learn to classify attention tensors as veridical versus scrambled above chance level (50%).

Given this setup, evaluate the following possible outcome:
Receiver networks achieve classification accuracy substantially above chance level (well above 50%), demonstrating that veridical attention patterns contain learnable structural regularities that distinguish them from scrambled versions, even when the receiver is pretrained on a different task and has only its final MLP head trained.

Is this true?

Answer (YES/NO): NO